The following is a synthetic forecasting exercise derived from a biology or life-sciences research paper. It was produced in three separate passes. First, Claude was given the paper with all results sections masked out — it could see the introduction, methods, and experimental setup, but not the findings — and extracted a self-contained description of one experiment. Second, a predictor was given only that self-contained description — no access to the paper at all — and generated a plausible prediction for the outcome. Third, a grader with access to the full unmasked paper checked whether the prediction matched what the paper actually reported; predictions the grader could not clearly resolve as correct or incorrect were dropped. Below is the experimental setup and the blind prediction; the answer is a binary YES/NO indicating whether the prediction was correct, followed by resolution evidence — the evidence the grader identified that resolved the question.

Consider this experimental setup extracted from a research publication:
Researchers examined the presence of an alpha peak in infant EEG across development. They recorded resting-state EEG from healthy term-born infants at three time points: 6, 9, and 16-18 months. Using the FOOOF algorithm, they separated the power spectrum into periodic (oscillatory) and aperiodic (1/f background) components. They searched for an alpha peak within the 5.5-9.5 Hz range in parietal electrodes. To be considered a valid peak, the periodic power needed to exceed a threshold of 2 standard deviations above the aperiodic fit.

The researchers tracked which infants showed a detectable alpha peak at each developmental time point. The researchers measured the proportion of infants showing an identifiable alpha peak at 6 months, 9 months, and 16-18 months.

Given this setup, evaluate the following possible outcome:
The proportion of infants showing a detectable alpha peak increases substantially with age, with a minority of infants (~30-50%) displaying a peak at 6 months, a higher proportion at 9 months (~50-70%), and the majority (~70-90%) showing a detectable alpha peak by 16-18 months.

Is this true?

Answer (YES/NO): NO